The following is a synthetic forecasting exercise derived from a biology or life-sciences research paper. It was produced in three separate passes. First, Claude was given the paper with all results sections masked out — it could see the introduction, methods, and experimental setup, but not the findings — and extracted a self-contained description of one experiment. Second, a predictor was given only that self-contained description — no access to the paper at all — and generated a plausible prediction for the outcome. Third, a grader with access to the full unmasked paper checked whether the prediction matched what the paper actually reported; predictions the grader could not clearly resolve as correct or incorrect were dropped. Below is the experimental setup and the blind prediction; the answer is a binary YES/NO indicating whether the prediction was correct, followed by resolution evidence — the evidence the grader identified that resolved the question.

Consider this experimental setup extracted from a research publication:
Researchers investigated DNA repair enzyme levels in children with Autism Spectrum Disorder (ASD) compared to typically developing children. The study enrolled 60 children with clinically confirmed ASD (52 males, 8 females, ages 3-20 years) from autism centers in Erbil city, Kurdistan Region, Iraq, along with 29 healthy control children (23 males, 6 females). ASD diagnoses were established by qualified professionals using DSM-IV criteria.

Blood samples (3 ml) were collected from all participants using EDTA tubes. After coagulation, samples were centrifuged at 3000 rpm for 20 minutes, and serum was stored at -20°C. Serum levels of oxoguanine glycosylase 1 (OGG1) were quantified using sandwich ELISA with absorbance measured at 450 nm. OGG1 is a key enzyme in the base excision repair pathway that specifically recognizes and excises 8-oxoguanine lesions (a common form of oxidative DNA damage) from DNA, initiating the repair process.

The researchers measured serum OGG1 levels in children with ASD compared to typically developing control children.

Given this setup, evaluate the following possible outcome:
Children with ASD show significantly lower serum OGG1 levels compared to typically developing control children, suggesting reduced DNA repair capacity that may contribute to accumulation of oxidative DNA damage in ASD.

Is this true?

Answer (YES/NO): YES